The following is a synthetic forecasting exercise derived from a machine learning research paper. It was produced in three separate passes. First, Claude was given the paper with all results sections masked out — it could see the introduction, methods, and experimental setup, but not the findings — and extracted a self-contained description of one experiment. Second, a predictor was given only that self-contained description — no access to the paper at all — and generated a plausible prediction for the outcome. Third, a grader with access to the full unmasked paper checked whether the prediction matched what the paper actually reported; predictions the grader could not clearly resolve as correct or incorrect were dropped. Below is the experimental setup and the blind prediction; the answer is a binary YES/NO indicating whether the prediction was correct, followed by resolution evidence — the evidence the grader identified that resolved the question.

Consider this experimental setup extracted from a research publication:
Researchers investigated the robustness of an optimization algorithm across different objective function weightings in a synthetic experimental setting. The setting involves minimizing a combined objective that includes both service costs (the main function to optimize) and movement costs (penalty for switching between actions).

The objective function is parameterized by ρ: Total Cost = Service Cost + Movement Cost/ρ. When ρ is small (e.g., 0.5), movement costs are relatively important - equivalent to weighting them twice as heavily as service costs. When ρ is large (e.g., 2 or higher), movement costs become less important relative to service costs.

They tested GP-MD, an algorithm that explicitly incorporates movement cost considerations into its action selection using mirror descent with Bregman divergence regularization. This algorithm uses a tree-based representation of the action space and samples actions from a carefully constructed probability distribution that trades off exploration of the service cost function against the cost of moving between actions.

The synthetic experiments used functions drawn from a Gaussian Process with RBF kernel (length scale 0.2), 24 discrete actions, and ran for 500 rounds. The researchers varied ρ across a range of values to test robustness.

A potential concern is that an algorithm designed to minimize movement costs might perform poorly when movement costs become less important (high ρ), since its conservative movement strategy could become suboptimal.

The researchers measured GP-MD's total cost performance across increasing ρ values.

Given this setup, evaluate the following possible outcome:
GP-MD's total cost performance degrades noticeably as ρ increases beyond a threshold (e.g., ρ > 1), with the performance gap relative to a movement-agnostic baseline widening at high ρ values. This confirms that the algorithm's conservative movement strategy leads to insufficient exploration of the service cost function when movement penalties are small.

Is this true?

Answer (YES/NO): NO